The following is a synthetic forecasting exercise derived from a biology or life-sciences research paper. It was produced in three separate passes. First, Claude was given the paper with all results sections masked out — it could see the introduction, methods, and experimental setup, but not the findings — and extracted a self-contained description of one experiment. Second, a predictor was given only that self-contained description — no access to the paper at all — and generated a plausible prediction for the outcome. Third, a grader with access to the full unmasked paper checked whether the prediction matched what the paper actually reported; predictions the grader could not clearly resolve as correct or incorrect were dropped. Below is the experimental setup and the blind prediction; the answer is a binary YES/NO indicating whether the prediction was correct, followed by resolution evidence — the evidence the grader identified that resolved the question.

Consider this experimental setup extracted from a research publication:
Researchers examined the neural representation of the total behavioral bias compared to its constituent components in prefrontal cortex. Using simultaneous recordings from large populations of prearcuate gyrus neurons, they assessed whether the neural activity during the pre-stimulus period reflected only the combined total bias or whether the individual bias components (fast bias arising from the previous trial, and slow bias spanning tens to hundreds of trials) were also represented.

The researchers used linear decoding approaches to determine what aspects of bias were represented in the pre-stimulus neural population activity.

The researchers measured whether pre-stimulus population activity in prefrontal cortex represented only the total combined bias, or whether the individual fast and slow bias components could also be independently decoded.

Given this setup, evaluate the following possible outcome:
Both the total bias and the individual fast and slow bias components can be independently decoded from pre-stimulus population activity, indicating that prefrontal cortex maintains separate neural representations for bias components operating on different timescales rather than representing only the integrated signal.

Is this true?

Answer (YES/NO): YES